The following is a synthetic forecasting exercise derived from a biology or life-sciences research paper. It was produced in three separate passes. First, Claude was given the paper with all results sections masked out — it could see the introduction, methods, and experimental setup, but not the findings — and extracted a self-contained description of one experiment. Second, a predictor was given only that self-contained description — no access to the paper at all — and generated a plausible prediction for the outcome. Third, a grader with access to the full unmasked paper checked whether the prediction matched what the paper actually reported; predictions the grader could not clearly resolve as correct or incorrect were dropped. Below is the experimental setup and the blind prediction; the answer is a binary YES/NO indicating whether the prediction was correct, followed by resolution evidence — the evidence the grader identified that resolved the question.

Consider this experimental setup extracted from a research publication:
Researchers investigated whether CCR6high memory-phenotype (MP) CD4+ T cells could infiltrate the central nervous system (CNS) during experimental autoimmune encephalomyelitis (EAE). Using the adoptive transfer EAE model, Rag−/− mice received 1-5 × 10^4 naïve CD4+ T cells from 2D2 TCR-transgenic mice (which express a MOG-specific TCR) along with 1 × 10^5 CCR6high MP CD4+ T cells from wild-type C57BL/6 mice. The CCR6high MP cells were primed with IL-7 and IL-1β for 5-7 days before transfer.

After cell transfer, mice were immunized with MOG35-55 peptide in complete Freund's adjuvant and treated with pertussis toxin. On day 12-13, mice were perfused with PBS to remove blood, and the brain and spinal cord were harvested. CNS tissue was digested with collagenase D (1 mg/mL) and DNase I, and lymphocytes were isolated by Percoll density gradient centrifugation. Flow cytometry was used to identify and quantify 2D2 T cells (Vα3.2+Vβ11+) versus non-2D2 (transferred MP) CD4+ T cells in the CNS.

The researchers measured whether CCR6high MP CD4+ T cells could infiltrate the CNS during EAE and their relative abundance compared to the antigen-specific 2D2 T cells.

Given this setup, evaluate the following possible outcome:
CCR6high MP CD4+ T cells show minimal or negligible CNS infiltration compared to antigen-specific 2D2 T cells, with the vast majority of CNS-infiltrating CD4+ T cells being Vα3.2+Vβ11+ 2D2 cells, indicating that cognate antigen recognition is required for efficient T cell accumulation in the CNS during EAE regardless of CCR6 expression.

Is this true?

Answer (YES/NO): NO